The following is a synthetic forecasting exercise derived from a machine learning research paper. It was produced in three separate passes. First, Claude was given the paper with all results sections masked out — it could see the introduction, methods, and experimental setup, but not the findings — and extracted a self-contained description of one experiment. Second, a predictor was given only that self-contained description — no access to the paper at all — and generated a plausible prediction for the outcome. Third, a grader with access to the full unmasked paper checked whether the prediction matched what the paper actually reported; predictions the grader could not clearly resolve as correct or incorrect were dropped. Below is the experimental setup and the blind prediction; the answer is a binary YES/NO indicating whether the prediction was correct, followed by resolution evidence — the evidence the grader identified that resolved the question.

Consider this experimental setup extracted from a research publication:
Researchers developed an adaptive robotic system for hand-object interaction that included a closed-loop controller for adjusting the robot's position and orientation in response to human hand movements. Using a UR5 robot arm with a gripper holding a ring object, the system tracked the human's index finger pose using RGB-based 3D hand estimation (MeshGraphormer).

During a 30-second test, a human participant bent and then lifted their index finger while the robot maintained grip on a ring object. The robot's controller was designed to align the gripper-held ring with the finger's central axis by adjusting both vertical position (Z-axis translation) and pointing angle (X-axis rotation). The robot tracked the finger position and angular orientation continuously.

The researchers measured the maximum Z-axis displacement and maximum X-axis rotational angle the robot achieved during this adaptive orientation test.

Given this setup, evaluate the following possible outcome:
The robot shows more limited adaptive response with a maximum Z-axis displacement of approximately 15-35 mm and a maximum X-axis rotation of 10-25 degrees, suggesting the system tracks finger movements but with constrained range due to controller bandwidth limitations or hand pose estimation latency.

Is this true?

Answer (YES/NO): NO